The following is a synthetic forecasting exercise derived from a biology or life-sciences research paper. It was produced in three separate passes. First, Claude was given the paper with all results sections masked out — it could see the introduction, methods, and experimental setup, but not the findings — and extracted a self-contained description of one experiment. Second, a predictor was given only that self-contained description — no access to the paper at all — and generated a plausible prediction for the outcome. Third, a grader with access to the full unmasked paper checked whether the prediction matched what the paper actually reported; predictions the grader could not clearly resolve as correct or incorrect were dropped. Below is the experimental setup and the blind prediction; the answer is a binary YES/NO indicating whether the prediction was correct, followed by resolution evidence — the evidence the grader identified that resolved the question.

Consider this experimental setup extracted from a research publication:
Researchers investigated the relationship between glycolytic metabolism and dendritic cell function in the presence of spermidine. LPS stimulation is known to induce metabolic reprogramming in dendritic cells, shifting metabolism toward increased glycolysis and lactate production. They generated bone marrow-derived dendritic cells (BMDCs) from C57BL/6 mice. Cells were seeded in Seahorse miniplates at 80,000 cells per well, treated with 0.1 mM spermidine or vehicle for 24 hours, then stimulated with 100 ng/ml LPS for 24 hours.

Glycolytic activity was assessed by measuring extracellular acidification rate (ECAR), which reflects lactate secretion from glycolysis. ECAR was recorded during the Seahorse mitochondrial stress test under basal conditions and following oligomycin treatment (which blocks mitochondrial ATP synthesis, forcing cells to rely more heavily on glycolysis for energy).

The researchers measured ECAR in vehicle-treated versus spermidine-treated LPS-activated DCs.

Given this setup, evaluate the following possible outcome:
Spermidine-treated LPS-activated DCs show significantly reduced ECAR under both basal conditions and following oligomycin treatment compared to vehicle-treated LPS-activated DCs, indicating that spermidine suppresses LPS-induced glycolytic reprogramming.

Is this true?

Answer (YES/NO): NO